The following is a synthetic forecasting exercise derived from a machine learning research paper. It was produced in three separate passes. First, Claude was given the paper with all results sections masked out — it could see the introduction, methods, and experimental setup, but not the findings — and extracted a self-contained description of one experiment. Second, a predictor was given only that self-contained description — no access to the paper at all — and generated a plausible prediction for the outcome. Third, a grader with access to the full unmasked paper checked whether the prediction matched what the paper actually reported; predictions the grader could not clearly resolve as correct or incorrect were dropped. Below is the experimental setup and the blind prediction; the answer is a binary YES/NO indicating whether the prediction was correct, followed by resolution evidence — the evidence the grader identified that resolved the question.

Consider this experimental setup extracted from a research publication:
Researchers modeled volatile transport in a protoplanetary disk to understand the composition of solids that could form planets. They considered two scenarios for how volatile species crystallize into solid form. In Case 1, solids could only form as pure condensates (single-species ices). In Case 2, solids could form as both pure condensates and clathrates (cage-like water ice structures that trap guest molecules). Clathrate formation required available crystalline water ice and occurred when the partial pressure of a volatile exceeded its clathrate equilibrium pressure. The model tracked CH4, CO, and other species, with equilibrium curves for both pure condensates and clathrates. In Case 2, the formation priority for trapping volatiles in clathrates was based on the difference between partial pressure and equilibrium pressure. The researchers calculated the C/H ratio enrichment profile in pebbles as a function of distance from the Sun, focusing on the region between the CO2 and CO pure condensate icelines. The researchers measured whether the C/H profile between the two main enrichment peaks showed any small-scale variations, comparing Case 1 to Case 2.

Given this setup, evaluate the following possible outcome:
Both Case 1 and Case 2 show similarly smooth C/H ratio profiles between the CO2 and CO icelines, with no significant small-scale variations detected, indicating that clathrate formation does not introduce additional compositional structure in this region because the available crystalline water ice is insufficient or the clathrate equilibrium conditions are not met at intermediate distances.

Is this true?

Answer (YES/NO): NO